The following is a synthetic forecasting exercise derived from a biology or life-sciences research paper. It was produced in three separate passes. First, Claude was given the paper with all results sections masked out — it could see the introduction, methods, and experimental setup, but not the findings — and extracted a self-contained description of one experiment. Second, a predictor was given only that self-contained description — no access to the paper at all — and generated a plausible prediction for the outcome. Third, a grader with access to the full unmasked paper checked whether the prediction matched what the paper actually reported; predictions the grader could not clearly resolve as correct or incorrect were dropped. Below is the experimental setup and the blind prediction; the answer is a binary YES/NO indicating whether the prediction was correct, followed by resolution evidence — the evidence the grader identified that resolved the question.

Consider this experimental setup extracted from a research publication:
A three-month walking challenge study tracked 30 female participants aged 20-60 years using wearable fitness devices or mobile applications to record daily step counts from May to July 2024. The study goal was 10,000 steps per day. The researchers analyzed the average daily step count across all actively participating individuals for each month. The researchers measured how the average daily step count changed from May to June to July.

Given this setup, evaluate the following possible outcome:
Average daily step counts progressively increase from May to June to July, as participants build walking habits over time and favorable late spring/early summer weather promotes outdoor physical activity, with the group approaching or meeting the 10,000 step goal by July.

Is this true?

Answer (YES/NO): NO